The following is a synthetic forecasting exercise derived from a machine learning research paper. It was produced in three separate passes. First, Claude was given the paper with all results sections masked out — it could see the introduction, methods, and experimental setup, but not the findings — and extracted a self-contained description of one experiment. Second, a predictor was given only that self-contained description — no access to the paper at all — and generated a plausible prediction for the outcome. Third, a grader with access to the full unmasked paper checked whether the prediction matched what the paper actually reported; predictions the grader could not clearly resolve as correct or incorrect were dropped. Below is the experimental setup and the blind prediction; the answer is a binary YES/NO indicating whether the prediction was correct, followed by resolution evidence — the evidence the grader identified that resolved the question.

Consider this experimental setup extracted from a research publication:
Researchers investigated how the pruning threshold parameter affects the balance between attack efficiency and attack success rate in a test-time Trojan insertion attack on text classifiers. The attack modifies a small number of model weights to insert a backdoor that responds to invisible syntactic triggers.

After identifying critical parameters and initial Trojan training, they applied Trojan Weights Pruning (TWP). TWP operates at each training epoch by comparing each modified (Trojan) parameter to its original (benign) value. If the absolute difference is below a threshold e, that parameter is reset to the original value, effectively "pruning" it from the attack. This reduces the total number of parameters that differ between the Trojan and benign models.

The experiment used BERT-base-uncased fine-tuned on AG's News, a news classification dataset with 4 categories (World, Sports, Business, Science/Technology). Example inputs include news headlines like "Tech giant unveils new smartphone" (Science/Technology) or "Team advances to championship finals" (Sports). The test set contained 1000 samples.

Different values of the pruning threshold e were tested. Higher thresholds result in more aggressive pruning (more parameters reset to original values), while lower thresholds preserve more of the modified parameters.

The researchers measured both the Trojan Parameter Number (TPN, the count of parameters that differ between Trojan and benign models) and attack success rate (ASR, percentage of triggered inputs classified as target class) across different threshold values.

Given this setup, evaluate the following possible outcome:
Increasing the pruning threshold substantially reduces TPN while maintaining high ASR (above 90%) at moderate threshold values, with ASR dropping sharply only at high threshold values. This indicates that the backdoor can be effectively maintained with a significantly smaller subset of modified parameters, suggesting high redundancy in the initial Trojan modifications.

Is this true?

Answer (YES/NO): NO